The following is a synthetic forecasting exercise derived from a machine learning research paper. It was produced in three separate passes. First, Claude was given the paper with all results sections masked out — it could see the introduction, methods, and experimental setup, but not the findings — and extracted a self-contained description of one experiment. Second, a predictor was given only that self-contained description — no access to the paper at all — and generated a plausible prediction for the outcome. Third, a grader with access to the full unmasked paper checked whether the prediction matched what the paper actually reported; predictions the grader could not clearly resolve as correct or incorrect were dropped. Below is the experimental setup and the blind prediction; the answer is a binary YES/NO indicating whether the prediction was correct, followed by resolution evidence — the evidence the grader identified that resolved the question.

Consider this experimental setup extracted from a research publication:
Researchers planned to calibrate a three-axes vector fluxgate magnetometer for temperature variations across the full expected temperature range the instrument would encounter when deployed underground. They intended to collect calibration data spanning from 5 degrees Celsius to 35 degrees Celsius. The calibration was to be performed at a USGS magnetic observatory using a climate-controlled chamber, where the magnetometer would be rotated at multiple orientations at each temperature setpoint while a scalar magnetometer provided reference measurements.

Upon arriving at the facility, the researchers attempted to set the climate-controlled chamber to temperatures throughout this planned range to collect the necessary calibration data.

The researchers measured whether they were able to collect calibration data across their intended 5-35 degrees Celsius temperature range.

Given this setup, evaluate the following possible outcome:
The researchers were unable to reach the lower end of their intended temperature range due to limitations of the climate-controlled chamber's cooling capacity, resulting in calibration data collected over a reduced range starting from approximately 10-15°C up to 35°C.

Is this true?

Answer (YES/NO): NO